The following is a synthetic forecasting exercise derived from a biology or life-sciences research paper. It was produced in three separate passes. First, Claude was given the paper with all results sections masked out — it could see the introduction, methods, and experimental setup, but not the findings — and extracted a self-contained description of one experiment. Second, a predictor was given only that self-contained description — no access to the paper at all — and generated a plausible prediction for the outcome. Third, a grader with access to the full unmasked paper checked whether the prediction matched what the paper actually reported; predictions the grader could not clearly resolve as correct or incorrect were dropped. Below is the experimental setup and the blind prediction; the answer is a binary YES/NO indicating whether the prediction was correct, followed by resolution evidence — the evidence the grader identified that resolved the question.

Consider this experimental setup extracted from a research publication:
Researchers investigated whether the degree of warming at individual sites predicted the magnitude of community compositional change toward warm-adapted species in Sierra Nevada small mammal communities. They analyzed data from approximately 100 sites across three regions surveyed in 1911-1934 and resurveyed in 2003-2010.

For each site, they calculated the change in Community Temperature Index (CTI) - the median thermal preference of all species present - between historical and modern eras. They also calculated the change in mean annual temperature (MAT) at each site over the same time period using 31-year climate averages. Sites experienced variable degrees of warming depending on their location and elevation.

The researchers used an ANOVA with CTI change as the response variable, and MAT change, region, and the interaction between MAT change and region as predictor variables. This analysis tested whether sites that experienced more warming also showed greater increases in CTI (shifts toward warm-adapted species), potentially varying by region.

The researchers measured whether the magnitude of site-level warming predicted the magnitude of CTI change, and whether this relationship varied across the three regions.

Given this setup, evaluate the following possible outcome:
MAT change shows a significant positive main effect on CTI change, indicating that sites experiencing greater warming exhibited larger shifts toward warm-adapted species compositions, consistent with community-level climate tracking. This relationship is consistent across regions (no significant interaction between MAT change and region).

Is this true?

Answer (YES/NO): NO